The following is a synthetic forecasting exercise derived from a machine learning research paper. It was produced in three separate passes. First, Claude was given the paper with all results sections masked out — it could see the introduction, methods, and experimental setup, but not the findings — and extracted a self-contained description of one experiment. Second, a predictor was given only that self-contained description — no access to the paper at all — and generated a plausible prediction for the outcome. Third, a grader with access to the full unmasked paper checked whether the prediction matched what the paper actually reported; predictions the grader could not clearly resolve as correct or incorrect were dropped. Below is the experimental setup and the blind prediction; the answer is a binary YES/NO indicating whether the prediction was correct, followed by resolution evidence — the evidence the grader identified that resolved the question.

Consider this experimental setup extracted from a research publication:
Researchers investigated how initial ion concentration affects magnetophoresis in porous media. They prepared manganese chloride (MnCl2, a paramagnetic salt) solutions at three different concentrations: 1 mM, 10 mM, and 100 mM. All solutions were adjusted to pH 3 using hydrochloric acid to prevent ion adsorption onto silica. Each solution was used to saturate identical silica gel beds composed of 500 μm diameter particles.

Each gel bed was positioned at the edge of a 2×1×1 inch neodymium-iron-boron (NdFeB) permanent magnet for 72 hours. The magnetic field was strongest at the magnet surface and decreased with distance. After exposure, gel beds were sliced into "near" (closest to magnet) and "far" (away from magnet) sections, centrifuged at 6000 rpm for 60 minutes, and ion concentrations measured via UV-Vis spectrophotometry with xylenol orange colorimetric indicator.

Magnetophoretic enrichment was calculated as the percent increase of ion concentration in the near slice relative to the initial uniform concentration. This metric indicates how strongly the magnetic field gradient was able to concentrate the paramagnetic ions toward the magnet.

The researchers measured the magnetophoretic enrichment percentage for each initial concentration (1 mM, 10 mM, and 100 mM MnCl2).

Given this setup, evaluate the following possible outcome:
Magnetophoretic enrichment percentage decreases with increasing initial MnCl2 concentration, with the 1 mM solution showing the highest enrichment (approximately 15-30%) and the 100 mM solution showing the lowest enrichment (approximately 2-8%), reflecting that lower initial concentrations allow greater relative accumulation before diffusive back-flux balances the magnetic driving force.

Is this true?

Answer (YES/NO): NO